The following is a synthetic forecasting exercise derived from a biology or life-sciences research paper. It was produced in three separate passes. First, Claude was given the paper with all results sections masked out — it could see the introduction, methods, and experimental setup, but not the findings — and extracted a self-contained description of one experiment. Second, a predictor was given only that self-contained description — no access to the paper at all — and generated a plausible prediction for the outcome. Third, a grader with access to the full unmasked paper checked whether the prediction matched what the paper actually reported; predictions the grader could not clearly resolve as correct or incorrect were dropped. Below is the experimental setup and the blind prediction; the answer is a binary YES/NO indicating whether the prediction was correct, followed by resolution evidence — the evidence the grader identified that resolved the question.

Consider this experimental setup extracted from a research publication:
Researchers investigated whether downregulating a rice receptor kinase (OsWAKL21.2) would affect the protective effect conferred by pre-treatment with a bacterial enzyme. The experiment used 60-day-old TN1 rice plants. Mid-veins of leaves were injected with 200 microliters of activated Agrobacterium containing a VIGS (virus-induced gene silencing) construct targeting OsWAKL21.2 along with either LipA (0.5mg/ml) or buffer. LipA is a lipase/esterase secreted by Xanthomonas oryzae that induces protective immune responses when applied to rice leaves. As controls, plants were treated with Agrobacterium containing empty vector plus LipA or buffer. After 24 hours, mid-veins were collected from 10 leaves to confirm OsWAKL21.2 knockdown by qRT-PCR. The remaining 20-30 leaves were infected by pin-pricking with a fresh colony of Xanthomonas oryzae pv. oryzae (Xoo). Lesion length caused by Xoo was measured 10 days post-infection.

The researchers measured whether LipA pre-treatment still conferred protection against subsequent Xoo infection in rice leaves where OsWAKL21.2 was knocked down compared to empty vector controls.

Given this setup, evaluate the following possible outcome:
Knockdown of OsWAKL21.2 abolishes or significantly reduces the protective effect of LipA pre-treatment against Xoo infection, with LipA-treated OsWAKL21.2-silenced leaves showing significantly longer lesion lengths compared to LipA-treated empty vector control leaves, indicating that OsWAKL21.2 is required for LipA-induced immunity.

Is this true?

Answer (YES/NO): YES